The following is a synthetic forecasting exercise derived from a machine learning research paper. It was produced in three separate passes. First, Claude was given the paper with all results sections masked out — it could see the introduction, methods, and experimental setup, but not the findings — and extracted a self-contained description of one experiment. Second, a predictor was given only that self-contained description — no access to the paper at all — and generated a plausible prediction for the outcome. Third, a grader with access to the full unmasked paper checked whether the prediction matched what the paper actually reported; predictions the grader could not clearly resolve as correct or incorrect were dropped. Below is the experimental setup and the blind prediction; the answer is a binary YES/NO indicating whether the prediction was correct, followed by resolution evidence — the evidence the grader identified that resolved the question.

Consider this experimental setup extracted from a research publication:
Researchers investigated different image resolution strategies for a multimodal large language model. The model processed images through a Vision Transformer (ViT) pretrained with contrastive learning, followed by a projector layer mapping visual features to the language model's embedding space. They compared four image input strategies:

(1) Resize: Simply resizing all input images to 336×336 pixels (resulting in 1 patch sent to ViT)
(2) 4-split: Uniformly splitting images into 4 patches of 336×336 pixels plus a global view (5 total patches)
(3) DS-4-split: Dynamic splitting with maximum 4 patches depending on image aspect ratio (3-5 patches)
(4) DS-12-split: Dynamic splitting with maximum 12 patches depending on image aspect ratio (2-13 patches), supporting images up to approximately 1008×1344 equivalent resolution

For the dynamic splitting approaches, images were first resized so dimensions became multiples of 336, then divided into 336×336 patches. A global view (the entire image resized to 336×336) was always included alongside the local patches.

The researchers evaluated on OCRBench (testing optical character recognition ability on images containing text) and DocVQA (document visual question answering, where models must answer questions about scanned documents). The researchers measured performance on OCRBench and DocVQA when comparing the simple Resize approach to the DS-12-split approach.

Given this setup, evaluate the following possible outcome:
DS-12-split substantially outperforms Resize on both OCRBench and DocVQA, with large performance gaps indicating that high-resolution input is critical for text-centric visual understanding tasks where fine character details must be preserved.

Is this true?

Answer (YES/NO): YES